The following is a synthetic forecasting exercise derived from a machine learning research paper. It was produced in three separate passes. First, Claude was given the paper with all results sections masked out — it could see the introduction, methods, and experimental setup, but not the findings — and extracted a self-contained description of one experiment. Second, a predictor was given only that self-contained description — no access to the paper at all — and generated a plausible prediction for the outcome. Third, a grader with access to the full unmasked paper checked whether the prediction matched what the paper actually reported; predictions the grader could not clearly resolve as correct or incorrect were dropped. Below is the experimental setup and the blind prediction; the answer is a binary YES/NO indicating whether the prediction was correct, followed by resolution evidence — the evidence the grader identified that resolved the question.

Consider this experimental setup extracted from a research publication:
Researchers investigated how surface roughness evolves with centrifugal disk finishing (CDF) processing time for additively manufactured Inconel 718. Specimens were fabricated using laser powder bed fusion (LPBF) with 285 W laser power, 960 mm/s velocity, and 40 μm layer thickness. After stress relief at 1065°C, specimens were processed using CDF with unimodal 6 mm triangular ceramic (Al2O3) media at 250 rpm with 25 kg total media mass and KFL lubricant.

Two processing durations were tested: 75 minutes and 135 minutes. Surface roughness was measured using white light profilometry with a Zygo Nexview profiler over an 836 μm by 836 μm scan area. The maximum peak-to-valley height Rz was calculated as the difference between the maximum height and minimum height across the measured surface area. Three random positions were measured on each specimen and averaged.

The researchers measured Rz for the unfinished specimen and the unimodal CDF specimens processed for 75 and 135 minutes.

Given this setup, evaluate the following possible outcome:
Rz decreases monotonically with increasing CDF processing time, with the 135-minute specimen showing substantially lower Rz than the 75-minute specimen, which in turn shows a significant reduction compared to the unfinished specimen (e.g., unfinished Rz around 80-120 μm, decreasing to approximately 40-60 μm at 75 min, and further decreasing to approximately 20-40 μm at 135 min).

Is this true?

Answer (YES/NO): NO